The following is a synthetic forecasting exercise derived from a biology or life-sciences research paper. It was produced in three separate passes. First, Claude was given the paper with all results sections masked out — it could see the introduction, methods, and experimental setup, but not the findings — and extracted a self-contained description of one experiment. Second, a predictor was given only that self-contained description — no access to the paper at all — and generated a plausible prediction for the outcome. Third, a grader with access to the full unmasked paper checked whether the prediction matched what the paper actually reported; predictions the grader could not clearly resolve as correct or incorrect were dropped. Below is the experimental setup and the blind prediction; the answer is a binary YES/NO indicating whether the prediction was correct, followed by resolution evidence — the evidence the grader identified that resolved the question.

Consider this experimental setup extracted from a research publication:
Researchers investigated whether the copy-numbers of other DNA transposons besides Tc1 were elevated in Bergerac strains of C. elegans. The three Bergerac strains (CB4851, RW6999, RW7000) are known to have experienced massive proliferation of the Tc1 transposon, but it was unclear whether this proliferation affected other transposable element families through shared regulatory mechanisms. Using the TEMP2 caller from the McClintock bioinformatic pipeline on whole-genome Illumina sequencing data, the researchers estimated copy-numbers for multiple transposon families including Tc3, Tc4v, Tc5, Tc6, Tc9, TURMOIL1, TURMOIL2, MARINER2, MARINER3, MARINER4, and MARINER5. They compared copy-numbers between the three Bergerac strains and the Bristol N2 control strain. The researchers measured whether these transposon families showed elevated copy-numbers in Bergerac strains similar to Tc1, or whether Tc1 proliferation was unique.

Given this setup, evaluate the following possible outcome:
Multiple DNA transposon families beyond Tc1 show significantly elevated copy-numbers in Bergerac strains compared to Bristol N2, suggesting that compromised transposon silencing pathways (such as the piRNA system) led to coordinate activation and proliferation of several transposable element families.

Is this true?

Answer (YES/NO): NO